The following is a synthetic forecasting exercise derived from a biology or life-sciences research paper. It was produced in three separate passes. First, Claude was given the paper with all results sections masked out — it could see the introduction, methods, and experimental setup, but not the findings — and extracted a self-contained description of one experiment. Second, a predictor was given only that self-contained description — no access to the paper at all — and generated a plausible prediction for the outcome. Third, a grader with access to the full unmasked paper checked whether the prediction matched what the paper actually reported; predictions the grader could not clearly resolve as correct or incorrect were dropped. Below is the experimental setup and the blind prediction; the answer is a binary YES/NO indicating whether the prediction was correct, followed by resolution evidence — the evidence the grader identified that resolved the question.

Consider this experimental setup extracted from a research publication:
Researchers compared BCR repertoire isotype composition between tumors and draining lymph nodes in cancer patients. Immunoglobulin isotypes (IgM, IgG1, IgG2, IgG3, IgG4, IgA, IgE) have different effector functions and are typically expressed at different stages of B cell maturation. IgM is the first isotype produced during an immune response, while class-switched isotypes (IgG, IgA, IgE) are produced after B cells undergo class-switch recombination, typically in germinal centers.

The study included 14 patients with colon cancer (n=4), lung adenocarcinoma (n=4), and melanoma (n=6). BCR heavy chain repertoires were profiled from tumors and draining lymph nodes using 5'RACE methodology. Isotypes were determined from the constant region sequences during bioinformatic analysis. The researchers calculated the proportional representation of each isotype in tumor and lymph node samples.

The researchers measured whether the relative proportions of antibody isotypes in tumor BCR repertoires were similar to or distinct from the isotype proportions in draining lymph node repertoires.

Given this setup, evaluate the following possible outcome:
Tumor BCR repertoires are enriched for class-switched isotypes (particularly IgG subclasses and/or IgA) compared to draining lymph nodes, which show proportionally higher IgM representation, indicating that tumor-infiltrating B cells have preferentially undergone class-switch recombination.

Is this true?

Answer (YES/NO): NO